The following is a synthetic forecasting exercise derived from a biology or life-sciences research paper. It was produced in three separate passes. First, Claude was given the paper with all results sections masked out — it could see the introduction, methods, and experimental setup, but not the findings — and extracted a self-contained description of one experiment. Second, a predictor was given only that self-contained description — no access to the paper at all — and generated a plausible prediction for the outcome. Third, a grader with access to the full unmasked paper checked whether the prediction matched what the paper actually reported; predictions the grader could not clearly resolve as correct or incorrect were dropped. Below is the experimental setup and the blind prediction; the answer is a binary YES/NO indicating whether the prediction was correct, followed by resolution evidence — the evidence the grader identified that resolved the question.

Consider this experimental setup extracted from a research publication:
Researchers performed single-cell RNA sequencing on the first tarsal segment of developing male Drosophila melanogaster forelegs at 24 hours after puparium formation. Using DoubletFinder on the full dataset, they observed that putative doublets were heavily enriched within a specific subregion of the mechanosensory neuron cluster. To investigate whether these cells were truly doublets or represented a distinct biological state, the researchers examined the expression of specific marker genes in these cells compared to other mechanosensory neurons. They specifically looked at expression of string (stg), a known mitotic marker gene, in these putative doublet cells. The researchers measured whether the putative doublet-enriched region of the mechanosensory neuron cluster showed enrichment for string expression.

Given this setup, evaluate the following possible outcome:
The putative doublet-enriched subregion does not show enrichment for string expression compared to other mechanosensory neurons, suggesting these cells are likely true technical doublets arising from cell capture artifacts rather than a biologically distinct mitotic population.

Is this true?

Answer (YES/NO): NO